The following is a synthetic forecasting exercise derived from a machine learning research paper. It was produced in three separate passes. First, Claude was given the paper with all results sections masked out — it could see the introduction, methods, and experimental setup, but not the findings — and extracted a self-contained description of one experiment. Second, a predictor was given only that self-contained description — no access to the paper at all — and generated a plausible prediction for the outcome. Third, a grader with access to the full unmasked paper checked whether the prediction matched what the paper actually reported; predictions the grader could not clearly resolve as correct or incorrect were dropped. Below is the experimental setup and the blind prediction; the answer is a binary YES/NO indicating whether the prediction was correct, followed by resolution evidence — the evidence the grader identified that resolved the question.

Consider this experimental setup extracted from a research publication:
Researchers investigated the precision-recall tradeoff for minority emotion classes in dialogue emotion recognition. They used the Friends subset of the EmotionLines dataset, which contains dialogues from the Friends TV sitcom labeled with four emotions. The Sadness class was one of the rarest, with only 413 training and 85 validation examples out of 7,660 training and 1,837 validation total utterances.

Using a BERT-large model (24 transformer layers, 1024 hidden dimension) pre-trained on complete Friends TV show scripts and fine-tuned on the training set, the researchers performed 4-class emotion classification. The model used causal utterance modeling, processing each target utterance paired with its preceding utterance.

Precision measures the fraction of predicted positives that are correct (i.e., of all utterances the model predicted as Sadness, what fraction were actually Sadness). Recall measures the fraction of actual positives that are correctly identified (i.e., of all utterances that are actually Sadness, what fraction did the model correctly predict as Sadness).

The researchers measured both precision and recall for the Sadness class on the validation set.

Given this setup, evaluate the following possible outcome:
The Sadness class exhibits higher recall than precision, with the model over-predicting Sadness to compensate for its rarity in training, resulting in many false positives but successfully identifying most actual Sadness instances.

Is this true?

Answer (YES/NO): NO